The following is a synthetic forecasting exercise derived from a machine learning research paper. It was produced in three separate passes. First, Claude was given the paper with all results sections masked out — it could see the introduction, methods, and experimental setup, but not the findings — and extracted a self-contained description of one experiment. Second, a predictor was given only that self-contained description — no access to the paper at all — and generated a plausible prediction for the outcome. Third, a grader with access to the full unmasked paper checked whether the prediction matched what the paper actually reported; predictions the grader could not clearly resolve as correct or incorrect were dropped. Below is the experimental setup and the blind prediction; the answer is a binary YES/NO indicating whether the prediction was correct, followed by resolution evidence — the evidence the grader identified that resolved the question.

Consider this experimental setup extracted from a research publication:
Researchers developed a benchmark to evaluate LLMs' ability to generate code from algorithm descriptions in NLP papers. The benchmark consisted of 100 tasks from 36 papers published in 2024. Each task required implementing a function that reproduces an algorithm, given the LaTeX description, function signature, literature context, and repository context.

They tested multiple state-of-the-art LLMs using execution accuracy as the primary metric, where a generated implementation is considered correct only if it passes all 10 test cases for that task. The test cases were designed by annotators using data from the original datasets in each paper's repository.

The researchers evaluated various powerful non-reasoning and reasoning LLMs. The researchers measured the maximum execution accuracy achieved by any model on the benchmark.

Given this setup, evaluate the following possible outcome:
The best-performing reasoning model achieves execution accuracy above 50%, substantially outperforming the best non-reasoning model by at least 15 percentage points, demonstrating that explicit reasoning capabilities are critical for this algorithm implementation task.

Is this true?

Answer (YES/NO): NO